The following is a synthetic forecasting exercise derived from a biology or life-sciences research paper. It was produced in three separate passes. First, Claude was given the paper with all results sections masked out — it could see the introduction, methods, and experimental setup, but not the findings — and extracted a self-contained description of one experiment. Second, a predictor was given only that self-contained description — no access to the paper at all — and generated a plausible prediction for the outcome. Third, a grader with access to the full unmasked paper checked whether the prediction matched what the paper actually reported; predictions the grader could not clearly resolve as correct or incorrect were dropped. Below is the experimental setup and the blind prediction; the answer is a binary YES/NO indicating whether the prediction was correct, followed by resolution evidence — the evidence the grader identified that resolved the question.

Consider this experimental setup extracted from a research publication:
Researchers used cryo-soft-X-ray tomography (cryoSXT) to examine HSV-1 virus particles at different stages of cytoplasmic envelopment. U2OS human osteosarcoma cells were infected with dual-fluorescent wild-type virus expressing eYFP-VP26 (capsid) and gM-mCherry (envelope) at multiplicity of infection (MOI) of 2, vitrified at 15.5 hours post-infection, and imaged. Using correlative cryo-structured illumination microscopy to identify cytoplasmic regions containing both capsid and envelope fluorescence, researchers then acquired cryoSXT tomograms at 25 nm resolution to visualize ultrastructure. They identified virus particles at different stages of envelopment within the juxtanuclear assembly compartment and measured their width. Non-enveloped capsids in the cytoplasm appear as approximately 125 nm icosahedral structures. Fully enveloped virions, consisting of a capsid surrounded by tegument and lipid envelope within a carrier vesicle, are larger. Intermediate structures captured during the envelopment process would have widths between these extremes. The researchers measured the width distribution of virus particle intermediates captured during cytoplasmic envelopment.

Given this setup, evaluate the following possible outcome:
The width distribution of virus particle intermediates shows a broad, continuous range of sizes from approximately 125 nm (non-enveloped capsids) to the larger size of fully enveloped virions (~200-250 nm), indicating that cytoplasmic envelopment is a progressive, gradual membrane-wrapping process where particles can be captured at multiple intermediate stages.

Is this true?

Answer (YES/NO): NO